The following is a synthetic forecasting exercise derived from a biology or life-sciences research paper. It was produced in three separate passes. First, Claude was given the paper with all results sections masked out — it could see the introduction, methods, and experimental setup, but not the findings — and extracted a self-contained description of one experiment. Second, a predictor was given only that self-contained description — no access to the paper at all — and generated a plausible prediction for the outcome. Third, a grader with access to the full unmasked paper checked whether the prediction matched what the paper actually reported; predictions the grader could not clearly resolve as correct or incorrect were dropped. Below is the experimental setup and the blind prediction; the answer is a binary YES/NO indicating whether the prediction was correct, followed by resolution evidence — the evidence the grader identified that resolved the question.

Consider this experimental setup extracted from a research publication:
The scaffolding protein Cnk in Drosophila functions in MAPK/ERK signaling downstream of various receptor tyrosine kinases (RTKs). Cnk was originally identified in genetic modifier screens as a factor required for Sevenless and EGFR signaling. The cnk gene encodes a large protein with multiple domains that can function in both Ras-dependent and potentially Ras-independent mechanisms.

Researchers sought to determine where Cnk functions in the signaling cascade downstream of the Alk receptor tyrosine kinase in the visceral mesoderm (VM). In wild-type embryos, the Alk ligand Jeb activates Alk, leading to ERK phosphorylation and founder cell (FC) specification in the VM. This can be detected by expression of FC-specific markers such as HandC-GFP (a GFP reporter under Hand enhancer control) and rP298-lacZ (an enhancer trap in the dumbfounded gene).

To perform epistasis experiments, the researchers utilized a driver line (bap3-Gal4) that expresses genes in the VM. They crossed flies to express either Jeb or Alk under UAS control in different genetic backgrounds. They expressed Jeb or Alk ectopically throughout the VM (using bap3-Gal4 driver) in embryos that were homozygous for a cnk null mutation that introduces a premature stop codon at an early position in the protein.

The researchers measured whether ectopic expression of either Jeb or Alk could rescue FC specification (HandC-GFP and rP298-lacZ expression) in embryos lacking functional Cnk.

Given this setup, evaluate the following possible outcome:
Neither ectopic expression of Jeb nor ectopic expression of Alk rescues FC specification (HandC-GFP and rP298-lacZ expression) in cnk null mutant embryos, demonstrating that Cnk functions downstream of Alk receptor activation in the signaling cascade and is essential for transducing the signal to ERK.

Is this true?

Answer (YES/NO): YES